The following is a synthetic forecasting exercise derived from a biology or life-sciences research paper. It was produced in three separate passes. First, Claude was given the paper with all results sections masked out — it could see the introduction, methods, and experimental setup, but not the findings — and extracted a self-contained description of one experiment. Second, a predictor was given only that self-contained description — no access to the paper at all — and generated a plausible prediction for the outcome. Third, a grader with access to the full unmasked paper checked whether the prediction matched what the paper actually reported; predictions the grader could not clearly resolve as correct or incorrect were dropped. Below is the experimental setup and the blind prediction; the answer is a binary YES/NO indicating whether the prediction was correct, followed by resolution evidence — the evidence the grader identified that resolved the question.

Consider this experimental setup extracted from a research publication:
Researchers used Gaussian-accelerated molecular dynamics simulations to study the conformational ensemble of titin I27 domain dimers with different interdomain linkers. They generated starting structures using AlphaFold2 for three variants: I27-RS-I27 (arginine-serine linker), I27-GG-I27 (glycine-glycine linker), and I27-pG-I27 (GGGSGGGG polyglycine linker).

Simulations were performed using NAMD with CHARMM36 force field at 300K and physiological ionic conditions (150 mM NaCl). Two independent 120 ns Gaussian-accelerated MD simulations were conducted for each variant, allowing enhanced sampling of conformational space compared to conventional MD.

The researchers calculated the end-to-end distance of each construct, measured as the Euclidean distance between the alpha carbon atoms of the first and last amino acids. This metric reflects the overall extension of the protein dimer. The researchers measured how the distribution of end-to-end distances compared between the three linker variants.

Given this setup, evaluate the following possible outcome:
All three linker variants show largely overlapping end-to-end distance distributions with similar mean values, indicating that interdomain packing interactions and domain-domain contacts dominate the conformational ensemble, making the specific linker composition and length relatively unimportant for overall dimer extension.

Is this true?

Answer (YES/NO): NO